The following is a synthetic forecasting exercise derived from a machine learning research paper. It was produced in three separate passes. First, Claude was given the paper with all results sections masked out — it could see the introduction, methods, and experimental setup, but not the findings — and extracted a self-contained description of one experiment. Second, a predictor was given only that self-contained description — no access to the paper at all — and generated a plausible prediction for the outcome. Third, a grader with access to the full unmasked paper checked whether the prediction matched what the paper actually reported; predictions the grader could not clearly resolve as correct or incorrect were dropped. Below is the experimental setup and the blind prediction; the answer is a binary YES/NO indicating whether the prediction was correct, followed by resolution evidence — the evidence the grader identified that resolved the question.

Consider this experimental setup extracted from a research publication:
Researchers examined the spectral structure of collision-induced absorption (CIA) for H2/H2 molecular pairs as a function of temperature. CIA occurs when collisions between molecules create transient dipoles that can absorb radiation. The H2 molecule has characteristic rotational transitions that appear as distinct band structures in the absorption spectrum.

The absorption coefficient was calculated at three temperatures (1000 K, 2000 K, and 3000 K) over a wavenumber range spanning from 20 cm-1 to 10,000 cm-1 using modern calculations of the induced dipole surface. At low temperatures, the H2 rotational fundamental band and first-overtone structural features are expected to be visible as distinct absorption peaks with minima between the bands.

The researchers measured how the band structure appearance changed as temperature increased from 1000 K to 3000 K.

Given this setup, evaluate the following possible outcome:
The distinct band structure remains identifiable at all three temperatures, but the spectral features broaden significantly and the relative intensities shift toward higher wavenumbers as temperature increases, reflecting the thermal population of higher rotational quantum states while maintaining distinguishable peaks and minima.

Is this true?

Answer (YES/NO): NO